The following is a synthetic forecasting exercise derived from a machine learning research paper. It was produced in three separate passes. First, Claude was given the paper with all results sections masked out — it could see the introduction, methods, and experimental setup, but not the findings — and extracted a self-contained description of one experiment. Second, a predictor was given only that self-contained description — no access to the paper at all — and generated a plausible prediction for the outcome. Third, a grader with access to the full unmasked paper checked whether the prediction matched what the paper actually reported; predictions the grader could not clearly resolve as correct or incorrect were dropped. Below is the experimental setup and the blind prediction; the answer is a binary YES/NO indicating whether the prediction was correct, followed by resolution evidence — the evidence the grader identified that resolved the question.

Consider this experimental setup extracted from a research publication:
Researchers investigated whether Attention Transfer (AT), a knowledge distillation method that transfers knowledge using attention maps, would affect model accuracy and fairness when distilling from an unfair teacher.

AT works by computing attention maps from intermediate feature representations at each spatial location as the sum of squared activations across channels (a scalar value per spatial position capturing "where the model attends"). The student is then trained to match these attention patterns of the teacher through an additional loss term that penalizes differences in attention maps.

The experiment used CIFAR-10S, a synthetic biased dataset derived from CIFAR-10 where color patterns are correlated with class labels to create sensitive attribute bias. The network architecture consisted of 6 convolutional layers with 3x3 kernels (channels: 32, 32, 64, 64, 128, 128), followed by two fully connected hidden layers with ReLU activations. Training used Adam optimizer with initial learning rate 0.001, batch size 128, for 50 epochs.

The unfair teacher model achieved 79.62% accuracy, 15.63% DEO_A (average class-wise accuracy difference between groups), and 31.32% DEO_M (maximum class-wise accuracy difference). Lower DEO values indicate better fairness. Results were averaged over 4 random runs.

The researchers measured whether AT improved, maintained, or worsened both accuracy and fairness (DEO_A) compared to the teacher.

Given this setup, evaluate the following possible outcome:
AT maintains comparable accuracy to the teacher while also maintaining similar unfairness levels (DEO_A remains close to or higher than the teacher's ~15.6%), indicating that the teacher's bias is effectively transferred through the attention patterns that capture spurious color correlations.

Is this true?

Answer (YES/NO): YES